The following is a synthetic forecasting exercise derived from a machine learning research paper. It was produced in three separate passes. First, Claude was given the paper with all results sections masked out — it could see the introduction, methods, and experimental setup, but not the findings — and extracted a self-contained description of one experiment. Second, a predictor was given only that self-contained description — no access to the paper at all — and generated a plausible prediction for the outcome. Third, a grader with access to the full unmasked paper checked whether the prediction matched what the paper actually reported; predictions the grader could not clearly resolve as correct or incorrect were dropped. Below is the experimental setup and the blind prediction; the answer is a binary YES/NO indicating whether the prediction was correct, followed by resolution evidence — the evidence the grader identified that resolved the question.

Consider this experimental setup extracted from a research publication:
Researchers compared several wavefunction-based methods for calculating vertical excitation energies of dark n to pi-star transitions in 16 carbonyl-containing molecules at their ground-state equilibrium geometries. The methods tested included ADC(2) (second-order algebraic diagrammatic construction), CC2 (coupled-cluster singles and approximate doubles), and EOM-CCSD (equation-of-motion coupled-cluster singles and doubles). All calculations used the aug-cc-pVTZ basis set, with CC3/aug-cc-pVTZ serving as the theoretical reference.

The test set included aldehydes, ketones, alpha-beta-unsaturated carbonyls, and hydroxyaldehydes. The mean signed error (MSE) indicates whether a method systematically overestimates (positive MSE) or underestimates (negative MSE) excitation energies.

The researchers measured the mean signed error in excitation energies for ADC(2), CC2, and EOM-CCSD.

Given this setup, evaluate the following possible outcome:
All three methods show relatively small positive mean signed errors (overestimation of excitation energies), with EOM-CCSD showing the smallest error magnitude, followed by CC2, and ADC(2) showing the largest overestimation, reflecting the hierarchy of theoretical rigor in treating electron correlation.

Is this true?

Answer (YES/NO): NO